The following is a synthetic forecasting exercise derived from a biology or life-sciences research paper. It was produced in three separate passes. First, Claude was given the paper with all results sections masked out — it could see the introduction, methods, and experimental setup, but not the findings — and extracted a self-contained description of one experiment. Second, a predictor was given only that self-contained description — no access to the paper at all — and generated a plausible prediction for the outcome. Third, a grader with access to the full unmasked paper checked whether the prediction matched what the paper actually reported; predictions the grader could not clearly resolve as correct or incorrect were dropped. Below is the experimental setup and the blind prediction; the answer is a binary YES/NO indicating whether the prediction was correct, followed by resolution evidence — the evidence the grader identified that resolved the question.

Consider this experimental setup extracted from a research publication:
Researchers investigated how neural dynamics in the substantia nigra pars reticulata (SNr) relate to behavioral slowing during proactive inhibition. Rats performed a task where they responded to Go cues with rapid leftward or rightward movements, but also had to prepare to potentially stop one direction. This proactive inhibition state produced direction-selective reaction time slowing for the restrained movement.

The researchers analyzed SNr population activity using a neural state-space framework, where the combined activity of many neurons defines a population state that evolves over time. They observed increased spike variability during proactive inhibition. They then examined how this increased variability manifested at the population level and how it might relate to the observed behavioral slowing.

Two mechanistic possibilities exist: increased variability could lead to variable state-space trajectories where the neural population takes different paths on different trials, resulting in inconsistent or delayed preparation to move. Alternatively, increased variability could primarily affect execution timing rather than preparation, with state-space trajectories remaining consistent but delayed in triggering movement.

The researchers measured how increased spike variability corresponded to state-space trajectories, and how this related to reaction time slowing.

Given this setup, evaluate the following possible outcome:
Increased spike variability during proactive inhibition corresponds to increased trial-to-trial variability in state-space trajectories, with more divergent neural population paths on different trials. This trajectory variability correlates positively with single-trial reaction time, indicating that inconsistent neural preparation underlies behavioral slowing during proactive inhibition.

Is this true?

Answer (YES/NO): YES